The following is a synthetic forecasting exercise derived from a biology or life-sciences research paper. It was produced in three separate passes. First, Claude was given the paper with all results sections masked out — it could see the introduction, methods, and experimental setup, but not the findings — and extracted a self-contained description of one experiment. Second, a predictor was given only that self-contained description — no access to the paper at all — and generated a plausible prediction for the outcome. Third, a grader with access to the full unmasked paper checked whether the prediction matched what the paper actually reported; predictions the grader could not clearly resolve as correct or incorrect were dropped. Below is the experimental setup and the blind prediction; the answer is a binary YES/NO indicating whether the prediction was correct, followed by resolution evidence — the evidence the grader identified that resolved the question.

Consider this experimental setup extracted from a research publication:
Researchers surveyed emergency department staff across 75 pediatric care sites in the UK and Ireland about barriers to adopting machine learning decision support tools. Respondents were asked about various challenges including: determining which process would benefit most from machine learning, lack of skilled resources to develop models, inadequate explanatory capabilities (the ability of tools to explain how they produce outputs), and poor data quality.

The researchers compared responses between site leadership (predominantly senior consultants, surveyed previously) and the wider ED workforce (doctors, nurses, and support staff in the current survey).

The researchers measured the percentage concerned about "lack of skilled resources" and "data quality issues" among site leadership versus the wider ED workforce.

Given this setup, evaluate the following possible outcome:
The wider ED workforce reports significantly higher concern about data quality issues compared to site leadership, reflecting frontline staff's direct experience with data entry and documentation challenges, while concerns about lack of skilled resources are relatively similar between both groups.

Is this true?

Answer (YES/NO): NO